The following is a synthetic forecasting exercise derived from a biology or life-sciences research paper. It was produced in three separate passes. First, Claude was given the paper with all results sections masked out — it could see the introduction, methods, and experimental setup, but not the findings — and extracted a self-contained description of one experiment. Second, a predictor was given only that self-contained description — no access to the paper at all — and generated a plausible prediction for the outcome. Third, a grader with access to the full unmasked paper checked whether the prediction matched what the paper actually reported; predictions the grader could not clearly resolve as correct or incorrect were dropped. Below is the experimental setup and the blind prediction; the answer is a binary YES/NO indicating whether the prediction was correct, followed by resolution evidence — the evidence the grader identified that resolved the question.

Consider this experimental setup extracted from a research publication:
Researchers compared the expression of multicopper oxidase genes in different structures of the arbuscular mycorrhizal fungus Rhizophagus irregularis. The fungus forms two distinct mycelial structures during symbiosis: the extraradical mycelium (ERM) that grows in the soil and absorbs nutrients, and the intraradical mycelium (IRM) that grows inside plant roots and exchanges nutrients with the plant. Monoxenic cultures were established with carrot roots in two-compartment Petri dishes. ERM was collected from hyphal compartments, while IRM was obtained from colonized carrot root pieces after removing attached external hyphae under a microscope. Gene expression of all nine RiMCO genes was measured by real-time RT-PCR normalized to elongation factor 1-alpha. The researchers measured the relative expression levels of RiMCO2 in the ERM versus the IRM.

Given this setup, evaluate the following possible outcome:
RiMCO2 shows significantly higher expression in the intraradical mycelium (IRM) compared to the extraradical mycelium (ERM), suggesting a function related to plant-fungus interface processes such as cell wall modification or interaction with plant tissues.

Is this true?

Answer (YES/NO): YES